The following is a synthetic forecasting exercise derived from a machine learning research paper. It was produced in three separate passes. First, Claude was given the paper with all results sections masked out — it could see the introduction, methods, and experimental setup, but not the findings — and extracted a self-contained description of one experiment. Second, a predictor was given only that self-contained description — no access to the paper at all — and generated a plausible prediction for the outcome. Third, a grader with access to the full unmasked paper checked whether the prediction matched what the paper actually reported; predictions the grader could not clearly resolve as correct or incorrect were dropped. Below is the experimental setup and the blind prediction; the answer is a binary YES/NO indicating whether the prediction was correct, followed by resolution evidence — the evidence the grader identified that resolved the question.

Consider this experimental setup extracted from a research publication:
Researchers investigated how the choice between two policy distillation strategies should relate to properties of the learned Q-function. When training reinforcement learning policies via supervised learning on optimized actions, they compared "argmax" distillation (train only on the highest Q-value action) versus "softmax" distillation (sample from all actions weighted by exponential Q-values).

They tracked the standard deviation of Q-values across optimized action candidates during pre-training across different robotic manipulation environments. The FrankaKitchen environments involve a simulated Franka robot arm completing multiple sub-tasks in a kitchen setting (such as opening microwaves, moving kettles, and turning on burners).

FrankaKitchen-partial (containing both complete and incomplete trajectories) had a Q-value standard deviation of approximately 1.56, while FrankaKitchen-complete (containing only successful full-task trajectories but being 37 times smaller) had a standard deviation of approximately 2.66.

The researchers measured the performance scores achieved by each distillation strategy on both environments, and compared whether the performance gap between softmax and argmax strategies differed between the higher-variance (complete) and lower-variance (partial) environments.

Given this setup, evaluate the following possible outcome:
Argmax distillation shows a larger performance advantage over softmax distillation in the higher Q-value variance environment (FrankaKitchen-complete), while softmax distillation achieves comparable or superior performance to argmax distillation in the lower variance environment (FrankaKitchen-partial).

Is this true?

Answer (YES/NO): NO